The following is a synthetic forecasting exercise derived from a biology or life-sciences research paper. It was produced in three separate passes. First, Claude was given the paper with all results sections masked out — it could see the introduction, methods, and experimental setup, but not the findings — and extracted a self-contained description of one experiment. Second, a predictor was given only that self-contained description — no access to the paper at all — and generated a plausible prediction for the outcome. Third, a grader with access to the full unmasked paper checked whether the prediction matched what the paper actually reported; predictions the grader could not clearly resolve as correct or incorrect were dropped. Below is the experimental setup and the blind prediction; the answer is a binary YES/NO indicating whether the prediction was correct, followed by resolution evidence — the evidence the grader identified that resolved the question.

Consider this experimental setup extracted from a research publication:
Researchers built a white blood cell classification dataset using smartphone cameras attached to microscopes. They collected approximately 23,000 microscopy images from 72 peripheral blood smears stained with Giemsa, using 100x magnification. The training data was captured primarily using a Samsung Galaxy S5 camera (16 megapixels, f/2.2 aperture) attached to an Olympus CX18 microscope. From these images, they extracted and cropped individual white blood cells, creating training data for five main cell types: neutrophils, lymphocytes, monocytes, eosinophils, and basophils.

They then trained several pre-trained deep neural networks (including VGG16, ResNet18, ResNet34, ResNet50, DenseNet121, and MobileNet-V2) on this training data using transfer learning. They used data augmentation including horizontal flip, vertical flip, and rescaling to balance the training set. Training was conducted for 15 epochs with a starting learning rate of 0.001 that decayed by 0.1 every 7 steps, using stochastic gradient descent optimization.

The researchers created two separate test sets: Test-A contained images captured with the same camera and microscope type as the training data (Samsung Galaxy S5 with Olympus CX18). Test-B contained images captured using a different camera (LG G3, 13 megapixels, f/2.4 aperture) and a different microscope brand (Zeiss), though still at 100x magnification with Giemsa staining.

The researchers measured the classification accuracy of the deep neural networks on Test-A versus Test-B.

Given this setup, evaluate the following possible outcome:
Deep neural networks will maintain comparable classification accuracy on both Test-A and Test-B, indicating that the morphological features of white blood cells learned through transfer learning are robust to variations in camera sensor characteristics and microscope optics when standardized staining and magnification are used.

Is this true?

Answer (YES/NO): NO